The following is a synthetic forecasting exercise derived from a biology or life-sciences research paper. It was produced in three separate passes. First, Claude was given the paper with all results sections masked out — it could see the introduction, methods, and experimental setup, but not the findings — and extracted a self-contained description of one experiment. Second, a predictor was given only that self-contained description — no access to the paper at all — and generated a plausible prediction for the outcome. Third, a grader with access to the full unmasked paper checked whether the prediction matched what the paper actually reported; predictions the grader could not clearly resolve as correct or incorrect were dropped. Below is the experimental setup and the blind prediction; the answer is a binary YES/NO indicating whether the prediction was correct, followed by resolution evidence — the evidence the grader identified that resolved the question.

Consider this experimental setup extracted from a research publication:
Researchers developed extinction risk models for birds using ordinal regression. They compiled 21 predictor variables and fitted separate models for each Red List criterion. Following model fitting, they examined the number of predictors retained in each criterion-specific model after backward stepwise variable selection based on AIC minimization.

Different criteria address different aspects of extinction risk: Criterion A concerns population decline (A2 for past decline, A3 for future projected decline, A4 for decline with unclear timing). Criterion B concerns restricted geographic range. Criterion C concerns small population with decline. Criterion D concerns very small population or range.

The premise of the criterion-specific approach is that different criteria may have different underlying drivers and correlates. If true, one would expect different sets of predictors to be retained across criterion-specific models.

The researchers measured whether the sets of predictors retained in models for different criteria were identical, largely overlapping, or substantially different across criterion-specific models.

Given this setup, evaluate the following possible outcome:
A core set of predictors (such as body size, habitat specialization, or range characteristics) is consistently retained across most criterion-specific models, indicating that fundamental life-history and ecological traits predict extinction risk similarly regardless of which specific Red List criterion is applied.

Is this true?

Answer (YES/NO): NO